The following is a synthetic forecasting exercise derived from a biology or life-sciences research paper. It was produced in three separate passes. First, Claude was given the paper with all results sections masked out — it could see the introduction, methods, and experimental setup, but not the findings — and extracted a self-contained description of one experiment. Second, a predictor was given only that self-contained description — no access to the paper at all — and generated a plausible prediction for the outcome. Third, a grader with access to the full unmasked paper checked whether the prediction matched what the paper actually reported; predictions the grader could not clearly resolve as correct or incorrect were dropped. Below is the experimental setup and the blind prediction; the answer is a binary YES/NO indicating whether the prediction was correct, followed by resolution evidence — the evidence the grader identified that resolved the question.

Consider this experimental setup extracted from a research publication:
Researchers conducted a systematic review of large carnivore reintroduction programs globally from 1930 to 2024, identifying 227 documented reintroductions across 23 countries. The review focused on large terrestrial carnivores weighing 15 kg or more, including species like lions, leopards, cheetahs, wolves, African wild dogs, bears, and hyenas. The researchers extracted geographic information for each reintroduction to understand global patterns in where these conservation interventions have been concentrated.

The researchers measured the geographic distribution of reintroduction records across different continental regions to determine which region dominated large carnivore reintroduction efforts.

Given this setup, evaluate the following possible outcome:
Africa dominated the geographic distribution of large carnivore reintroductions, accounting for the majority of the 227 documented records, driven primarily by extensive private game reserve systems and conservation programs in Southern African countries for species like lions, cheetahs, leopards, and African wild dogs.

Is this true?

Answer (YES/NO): YES